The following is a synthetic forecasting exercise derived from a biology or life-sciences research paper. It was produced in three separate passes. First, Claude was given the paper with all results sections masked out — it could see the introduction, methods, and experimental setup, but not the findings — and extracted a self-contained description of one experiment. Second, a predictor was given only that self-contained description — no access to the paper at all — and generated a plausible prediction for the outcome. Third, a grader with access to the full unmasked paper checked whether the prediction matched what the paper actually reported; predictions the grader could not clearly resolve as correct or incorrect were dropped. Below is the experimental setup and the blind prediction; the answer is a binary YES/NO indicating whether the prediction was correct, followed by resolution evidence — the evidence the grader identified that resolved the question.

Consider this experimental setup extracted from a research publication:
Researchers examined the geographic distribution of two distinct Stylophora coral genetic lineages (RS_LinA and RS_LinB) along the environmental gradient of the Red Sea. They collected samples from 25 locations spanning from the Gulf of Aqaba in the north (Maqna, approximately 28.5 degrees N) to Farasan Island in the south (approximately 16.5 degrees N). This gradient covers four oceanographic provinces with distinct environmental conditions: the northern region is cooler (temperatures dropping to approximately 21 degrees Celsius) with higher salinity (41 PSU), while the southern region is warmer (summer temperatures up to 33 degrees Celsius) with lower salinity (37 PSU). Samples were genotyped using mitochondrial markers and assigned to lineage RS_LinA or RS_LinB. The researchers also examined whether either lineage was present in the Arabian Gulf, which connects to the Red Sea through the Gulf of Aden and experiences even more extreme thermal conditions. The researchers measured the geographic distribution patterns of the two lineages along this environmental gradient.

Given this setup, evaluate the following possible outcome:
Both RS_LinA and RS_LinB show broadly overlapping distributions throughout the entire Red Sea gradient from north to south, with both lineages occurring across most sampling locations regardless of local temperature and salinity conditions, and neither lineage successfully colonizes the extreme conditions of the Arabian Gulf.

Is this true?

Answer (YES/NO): NO